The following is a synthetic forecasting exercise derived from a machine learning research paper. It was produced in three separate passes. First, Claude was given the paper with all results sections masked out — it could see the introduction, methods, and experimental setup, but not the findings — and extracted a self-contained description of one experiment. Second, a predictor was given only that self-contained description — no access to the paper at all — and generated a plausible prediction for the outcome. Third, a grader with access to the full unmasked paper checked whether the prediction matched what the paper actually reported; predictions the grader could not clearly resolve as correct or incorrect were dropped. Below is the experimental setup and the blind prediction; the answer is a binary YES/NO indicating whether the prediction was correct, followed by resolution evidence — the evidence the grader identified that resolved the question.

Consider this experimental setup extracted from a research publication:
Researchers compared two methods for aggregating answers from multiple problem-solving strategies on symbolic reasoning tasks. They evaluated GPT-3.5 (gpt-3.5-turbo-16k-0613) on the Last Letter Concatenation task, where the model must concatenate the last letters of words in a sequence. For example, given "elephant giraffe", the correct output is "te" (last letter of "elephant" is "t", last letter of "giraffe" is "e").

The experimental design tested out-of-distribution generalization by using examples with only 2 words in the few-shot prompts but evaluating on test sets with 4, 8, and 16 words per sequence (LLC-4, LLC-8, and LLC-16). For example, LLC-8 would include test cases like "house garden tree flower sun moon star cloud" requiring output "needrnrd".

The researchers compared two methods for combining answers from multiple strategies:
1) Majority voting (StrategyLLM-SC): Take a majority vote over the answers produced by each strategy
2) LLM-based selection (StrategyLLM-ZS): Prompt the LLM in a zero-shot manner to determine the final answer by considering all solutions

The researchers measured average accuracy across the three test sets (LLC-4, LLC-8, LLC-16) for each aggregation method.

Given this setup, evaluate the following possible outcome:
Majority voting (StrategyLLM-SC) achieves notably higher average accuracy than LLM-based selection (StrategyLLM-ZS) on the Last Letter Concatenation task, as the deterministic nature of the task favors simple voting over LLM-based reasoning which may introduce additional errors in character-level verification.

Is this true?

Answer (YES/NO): NO